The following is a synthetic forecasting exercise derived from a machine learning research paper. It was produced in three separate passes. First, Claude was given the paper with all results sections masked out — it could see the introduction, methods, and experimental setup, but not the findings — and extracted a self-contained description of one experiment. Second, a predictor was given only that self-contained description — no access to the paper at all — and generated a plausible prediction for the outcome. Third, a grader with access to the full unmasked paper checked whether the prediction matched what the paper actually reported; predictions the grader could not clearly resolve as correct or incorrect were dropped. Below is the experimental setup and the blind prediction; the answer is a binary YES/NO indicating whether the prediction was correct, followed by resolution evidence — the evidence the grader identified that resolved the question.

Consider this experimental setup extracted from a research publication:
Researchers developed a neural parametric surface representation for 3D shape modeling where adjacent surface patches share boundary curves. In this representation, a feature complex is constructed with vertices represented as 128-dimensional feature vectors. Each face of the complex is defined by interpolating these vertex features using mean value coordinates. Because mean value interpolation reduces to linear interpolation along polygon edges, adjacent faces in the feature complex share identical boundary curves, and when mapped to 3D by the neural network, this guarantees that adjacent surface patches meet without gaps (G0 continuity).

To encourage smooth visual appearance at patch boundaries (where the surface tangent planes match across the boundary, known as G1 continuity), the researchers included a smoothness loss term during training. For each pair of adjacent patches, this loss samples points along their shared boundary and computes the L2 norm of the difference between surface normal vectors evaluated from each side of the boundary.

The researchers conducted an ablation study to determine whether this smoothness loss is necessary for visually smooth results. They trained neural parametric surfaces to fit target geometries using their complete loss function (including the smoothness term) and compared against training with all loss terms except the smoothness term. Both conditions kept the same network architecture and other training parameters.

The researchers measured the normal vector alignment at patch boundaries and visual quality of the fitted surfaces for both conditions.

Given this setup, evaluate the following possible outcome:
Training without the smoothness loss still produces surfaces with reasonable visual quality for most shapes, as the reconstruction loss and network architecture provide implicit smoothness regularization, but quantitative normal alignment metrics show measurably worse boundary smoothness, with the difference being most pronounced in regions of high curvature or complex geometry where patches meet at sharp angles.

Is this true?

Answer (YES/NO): NO